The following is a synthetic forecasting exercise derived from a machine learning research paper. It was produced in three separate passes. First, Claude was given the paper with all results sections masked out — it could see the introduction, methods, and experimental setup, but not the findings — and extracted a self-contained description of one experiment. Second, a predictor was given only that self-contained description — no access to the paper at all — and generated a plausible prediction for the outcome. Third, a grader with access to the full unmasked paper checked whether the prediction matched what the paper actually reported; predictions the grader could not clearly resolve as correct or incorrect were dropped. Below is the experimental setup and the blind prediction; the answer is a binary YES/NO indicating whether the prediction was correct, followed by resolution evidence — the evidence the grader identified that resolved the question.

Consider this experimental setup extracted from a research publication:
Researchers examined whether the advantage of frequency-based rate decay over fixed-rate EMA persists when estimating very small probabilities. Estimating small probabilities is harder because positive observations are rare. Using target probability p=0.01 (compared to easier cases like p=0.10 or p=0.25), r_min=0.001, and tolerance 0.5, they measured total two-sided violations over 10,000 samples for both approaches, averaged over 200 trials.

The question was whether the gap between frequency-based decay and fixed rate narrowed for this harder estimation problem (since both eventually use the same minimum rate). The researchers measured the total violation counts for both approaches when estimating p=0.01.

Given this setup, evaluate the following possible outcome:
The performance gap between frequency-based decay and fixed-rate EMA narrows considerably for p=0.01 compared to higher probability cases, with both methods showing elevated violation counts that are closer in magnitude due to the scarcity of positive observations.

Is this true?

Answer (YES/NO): YES